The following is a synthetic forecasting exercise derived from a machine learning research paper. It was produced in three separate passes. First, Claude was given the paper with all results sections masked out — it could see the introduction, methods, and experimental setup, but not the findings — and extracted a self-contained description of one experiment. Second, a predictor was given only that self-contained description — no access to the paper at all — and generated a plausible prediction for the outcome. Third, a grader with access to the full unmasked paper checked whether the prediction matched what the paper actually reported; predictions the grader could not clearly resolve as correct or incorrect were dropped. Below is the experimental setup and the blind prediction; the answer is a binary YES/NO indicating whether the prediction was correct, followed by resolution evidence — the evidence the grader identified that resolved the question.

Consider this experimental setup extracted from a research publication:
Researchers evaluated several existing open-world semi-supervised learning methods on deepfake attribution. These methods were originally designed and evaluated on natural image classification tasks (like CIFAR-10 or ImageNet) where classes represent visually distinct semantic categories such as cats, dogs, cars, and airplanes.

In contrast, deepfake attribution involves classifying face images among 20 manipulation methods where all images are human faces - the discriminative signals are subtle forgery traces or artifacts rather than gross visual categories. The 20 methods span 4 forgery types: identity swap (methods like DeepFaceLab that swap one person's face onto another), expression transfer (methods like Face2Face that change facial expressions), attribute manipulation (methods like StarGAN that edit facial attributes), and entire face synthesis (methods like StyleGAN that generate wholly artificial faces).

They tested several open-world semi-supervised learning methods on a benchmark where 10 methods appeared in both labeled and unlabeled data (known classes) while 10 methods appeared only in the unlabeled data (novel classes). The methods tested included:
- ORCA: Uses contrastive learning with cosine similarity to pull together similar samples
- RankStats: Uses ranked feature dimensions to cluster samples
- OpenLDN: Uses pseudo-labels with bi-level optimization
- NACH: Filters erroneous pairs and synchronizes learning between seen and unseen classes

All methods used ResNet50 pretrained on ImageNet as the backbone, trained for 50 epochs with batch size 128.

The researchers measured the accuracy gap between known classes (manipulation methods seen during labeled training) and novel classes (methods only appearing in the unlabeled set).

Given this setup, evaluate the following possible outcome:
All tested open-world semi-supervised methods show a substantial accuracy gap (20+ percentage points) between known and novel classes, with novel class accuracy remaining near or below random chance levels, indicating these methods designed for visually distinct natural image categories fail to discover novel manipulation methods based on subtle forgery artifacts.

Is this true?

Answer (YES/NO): NO